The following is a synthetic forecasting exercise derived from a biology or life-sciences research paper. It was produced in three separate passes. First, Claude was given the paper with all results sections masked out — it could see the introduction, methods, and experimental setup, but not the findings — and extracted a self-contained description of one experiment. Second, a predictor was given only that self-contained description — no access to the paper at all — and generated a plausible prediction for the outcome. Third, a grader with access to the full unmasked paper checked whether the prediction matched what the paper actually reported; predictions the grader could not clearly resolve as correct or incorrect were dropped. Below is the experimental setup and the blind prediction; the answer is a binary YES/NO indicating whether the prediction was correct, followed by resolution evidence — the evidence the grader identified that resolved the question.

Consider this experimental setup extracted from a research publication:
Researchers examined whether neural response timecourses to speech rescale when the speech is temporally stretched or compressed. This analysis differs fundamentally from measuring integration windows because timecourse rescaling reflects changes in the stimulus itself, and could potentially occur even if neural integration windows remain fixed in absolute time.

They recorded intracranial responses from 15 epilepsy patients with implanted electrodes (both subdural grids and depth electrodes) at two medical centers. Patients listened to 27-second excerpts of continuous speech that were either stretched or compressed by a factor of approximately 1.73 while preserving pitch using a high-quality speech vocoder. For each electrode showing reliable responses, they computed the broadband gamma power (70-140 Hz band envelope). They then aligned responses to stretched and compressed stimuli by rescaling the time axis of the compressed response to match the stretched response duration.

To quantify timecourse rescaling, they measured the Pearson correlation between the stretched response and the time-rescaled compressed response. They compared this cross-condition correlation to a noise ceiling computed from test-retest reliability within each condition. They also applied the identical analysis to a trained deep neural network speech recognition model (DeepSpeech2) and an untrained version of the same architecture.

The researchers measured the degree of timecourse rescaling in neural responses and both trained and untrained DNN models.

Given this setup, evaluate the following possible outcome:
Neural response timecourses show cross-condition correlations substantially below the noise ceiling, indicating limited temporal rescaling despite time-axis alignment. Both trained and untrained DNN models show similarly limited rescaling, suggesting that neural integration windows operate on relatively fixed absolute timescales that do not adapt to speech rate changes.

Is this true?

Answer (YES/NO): NO